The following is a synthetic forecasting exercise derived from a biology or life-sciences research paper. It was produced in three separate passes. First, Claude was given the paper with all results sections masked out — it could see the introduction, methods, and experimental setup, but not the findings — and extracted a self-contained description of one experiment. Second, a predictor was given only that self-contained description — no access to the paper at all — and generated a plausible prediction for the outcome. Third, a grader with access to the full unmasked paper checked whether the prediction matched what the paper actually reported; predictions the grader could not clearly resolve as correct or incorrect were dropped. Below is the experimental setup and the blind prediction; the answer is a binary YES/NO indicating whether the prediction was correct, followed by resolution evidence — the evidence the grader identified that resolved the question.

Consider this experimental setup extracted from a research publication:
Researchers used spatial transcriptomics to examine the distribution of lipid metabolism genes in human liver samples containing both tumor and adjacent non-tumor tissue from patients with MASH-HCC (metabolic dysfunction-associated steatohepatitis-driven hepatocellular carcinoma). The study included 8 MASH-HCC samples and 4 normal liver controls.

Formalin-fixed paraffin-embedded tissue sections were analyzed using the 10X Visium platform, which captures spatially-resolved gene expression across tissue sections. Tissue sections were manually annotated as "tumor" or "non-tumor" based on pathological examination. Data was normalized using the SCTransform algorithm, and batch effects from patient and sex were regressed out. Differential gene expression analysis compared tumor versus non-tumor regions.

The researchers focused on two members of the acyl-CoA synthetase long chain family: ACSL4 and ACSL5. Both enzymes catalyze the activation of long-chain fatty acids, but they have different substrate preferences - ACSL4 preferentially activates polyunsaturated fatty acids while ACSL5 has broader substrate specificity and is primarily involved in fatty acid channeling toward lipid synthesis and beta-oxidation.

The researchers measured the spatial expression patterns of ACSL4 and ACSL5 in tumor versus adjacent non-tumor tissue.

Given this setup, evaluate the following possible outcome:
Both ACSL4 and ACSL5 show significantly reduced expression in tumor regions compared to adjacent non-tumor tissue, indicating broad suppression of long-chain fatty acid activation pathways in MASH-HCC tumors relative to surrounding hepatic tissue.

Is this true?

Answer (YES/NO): NO